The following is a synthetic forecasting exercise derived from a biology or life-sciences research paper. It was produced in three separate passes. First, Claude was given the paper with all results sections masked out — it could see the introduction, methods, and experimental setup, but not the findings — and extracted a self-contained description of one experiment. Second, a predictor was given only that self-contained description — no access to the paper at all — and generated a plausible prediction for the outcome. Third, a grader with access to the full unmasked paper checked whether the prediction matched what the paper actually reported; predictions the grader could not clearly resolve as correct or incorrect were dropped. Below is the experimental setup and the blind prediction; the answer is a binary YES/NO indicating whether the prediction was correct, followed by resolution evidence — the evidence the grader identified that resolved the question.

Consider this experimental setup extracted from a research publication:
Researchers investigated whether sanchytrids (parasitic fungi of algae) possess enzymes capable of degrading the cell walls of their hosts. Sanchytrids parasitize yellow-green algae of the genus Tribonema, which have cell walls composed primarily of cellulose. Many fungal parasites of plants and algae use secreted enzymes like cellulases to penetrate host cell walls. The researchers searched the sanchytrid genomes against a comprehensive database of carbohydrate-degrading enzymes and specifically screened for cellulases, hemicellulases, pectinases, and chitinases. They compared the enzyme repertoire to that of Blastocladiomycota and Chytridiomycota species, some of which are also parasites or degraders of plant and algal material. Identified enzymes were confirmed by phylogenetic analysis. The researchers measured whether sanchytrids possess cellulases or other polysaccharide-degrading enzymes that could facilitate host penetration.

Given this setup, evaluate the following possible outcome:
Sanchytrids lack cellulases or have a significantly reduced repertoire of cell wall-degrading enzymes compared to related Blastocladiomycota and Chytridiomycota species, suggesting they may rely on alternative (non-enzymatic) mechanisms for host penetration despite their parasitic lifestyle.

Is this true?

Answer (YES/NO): NO